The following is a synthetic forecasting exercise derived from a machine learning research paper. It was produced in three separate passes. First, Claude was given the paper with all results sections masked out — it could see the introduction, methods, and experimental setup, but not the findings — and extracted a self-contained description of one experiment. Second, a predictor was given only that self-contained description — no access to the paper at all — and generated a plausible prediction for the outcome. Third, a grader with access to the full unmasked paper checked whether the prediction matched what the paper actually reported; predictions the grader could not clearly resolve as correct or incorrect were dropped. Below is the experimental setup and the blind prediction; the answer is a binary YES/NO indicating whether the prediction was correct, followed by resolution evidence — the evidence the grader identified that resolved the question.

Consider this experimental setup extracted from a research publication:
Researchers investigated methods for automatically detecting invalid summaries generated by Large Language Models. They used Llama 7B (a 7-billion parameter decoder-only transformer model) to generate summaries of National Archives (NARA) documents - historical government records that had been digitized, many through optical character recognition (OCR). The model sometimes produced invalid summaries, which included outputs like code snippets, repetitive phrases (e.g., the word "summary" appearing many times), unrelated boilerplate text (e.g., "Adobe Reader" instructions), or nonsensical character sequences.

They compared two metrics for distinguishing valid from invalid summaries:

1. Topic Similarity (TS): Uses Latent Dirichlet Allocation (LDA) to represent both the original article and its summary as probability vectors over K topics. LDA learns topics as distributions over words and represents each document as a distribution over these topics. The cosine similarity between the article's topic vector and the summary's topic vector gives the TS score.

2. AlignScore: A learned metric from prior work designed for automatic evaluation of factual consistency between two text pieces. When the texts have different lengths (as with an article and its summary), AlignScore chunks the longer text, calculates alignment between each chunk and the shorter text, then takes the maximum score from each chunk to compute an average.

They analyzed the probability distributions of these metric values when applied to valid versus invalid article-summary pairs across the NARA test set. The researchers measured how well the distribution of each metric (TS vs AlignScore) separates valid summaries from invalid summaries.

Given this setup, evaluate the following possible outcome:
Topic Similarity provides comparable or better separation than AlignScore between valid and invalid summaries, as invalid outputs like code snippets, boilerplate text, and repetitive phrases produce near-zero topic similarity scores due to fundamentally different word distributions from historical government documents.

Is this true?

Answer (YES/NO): YES